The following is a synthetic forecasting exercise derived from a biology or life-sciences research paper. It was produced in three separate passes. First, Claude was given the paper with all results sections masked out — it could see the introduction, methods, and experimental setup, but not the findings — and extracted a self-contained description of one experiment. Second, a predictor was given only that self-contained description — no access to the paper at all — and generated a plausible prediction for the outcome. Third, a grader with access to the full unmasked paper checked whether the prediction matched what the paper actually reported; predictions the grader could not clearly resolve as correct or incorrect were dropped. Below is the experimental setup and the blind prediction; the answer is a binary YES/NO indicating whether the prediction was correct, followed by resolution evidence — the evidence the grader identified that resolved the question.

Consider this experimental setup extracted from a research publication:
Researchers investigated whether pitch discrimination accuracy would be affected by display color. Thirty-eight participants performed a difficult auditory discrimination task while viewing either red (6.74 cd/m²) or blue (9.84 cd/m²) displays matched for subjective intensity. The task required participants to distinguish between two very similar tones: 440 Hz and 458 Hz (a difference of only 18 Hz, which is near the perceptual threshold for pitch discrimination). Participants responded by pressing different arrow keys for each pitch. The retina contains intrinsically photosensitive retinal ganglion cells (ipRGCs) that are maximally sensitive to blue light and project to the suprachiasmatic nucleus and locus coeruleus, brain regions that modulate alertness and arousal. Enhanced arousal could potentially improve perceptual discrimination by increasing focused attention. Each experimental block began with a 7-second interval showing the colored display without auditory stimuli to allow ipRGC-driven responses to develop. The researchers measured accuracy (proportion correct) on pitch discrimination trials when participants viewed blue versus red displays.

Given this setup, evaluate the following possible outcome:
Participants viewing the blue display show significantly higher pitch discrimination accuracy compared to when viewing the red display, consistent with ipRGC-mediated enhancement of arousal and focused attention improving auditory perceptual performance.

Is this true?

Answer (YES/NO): NO